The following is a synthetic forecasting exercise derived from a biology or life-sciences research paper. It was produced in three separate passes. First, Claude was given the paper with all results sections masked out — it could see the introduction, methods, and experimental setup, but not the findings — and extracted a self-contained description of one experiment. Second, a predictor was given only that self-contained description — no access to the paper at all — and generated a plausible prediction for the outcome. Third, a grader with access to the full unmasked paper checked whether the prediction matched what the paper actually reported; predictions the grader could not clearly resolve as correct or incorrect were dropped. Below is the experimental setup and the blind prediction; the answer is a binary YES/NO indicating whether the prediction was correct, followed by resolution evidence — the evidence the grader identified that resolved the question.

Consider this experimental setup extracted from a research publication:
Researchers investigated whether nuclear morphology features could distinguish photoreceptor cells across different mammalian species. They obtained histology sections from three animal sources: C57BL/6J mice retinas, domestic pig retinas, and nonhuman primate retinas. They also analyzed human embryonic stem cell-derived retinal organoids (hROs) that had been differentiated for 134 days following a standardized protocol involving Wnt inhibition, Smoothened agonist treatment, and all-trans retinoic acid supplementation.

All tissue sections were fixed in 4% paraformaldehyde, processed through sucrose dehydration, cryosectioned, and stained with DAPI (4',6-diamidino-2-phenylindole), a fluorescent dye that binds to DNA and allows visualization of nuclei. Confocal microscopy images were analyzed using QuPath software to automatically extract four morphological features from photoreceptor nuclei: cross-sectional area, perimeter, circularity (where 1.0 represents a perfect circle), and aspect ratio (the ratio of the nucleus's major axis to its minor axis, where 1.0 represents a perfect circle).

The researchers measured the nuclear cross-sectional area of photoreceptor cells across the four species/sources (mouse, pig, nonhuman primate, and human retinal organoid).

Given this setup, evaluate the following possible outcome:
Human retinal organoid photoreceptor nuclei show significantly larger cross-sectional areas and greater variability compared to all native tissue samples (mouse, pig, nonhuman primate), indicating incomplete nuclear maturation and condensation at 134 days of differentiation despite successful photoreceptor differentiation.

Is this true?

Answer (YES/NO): NO